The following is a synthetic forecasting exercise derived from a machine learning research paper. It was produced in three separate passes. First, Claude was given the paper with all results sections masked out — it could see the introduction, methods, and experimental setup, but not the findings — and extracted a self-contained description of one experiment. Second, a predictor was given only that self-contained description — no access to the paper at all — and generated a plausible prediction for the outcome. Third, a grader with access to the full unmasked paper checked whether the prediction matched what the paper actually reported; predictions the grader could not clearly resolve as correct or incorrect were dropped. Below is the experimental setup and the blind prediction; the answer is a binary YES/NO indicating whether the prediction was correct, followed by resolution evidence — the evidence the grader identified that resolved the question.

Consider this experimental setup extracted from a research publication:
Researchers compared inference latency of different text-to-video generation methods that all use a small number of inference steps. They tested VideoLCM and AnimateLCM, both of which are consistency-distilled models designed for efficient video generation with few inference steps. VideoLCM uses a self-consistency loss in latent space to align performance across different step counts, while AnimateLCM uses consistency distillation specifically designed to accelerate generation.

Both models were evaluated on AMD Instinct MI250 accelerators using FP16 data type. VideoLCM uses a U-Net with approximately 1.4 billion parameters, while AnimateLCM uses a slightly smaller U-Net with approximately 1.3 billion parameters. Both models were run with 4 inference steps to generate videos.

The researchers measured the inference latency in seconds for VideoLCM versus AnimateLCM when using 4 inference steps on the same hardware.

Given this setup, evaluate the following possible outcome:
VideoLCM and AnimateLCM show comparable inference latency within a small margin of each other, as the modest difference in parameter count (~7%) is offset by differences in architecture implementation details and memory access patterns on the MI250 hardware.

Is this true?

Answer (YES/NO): NO